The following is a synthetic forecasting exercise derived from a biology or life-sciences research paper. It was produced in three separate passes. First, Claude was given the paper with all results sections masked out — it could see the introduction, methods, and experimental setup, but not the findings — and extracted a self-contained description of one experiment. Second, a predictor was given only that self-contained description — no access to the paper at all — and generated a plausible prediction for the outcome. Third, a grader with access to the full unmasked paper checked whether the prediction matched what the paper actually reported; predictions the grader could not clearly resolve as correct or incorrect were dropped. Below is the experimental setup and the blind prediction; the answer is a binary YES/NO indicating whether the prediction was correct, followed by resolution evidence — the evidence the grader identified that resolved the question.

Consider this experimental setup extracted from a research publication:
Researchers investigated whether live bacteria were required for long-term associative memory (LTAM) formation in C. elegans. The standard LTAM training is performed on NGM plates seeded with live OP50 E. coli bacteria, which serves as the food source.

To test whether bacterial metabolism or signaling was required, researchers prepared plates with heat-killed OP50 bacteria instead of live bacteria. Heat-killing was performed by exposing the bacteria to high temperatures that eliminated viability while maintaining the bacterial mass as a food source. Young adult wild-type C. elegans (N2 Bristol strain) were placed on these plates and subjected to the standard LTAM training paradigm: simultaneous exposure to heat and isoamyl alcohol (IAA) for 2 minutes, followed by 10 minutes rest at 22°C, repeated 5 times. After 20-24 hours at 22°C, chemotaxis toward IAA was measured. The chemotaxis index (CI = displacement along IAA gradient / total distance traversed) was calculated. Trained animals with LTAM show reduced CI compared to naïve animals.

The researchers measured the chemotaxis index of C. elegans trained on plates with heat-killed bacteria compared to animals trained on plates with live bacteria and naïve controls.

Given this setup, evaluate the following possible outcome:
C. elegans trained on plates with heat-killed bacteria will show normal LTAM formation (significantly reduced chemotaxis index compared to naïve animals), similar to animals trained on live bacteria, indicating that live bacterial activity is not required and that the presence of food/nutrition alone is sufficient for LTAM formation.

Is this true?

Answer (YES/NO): YES